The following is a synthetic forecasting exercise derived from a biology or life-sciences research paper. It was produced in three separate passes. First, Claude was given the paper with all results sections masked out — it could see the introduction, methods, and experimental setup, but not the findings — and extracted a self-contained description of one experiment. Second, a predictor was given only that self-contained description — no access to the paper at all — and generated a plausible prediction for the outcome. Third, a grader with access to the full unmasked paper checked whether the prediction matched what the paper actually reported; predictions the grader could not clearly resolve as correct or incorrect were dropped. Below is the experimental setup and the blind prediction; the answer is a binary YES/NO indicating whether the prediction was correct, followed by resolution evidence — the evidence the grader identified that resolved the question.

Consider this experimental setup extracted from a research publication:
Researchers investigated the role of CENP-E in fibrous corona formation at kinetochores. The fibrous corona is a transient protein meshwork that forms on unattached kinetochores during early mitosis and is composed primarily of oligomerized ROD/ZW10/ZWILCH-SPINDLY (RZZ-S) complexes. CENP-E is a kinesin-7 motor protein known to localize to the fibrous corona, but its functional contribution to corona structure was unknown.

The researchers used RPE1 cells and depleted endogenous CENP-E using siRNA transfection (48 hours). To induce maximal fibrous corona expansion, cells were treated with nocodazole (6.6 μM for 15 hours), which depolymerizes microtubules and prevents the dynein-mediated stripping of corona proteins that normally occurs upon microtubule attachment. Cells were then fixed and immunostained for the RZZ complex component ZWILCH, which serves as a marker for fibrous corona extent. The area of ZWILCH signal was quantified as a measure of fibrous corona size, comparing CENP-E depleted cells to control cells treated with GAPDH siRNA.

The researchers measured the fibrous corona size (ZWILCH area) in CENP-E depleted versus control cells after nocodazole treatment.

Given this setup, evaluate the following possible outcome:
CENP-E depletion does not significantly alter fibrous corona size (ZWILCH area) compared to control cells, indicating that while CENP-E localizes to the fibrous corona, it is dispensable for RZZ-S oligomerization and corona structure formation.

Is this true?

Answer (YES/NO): NO